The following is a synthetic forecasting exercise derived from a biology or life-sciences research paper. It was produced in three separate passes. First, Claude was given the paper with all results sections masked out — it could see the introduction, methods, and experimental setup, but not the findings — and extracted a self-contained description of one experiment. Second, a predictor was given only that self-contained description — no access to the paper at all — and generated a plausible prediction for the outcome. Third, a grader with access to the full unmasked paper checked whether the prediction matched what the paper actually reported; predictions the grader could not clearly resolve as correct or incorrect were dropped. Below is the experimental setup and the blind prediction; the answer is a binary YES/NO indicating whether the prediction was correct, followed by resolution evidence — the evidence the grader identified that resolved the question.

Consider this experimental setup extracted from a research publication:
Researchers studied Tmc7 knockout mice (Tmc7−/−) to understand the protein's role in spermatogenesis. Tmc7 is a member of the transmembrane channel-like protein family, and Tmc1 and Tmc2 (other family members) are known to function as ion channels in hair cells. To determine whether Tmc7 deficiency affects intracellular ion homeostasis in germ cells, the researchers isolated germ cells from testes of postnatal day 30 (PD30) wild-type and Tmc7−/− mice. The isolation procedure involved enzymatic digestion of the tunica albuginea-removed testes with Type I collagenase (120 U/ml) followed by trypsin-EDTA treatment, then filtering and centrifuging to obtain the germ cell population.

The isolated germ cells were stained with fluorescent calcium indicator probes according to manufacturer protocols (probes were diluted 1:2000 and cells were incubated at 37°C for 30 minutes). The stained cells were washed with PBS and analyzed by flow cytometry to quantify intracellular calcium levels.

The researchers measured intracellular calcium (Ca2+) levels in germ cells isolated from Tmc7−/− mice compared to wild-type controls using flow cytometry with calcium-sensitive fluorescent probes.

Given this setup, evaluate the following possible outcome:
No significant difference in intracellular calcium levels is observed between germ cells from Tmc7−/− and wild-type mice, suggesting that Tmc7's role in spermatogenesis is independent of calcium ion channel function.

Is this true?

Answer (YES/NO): NO